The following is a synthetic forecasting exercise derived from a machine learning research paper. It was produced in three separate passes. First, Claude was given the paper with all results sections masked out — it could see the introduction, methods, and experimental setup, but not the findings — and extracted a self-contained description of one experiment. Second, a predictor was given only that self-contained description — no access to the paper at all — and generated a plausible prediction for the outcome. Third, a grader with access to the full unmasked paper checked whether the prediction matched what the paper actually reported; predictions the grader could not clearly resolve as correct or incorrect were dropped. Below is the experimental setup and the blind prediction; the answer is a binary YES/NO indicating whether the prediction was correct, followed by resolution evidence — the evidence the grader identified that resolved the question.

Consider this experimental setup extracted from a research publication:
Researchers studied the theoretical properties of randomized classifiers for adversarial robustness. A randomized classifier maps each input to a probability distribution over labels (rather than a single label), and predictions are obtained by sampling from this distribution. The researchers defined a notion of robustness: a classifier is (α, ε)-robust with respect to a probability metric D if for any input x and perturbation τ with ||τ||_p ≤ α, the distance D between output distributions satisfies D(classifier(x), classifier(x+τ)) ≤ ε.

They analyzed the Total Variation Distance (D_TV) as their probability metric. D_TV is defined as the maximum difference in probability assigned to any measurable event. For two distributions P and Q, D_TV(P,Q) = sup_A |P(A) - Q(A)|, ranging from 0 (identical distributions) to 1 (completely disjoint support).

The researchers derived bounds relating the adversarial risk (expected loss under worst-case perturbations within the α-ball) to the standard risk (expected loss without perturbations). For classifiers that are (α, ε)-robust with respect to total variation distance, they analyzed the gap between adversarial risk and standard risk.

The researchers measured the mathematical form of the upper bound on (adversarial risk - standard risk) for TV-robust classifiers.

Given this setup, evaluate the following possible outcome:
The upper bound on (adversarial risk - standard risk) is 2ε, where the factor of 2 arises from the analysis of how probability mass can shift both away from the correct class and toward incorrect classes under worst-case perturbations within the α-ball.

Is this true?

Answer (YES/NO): NO